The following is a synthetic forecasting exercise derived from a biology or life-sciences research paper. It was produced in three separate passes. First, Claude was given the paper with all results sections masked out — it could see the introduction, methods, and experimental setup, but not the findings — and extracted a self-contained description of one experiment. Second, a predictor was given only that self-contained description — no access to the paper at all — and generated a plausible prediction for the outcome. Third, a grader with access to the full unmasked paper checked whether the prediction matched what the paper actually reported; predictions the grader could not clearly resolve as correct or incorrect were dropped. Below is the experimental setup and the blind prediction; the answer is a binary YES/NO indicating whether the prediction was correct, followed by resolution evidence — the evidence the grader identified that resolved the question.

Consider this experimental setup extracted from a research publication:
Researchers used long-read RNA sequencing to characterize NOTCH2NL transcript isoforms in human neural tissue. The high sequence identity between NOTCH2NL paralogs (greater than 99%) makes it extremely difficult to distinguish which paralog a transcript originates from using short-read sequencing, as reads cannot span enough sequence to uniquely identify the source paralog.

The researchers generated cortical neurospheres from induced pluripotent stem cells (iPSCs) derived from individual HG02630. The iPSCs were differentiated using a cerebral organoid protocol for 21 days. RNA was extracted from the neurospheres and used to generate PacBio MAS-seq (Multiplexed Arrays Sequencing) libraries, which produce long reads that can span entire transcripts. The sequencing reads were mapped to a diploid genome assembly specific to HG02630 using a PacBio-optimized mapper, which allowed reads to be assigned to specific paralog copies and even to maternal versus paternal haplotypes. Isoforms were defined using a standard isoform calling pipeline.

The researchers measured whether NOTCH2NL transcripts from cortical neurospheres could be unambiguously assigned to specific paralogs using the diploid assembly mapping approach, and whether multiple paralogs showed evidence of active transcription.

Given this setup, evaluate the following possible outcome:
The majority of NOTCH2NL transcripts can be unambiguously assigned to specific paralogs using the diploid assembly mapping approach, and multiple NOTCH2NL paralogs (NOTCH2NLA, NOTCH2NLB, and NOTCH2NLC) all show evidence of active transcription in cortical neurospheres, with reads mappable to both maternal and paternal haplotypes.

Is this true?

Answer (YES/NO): YES